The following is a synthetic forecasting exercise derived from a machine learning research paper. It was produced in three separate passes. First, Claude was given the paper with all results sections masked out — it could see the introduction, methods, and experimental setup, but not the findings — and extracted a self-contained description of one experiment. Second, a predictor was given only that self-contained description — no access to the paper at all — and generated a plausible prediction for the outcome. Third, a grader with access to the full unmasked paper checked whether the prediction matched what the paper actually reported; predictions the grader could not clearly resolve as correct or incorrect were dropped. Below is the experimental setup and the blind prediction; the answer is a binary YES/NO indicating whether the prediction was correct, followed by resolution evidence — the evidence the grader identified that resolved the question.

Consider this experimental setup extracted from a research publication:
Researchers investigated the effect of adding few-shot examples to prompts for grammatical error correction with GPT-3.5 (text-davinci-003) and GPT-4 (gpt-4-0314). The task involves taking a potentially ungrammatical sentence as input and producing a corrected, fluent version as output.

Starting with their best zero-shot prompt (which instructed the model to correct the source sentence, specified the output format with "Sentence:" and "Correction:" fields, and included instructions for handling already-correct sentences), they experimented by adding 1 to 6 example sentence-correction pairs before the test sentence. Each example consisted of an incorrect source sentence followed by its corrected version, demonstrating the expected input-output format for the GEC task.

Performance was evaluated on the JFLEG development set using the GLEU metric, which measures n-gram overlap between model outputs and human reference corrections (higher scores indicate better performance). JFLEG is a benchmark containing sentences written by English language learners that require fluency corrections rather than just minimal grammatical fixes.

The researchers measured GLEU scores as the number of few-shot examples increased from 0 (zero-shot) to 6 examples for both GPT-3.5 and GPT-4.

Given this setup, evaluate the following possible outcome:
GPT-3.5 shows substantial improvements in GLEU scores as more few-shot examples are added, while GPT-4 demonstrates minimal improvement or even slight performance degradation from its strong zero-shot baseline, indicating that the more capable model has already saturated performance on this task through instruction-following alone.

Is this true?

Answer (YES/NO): NO